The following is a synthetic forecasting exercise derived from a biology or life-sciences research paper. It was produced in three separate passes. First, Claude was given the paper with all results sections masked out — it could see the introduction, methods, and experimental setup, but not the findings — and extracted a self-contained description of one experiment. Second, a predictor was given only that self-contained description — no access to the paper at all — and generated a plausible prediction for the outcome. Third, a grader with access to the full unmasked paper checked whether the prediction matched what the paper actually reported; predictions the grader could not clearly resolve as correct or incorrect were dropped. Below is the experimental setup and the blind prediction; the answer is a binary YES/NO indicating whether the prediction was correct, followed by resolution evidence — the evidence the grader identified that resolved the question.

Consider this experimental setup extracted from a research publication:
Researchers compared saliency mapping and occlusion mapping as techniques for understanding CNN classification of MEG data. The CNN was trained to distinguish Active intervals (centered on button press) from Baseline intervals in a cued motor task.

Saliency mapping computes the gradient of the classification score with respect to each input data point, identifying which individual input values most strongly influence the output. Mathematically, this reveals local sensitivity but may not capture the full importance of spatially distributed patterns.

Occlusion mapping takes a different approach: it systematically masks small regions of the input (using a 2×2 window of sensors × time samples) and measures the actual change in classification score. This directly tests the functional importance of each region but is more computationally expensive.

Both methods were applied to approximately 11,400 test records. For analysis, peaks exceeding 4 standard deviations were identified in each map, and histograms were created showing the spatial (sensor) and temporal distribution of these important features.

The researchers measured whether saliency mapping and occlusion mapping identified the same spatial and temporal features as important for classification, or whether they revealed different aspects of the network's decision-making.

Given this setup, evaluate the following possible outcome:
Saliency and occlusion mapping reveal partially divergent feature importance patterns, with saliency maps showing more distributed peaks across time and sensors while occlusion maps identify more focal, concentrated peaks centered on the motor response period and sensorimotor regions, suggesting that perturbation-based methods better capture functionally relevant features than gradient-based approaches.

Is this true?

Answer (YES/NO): NO